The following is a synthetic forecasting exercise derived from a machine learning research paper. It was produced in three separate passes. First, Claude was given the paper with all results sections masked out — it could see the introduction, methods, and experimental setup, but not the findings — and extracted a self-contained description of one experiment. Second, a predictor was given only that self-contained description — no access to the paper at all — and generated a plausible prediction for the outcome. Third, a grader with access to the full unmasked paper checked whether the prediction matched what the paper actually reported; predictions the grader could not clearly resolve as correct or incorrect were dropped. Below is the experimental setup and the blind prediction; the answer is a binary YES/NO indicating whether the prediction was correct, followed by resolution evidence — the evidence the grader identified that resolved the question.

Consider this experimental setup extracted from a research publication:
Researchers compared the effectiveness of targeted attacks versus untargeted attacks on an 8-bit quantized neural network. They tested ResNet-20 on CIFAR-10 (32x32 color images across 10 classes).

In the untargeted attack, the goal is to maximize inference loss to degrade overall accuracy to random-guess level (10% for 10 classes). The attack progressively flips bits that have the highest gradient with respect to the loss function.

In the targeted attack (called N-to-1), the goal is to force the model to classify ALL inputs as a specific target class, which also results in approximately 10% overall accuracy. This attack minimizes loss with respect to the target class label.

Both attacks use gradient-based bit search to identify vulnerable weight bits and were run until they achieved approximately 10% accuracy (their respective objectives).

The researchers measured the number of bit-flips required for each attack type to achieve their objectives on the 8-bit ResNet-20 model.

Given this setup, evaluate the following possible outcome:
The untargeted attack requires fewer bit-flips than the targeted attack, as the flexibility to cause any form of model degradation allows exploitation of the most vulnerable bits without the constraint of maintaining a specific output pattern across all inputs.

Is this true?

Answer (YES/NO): NO